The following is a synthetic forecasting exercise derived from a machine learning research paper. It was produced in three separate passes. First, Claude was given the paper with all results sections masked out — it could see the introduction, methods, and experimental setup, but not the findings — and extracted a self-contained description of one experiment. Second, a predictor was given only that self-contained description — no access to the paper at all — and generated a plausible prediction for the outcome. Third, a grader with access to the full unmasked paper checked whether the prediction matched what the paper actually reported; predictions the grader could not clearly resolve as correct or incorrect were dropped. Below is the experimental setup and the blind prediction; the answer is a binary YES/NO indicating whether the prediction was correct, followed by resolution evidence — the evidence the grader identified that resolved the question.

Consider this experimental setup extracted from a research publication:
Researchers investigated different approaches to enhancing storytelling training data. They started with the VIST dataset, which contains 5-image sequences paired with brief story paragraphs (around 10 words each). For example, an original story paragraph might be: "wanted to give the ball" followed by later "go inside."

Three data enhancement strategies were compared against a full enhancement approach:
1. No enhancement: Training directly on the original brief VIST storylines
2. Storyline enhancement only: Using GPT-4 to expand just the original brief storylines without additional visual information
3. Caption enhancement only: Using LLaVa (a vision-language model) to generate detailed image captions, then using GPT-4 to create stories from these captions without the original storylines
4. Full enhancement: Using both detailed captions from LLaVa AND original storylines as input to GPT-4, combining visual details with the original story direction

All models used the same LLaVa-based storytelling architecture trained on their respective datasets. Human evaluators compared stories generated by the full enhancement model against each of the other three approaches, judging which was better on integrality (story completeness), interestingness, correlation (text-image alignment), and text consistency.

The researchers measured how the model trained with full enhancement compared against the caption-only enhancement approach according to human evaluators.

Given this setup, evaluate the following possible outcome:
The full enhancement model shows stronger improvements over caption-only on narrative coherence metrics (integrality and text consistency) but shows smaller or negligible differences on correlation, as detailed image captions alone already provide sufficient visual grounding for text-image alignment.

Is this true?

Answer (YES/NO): NO